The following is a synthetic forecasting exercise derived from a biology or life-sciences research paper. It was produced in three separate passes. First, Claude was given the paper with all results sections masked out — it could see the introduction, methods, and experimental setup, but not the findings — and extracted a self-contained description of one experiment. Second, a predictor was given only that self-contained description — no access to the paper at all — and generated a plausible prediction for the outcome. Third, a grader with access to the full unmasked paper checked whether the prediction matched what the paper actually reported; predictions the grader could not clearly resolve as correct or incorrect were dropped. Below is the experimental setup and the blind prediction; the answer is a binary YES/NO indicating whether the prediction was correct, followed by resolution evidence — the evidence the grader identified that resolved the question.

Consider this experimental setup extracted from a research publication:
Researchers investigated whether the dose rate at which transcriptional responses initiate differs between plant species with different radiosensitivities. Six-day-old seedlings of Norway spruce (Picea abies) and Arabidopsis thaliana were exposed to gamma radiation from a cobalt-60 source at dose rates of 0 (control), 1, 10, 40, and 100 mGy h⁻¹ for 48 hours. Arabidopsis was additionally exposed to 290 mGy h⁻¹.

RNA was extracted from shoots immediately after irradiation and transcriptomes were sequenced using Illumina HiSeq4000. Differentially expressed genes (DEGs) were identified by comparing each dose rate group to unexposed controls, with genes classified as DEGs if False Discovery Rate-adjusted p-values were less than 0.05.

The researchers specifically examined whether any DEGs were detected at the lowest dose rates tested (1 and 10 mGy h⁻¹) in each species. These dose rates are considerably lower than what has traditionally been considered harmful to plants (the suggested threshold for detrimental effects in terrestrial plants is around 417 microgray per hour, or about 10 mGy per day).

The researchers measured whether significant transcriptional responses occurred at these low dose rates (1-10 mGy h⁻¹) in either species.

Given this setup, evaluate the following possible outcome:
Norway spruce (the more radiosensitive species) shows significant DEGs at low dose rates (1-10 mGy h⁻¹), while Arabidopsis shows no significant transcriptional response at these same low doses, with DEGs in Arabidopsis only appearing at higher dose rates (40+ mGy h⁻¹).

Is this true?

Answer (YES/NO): NO